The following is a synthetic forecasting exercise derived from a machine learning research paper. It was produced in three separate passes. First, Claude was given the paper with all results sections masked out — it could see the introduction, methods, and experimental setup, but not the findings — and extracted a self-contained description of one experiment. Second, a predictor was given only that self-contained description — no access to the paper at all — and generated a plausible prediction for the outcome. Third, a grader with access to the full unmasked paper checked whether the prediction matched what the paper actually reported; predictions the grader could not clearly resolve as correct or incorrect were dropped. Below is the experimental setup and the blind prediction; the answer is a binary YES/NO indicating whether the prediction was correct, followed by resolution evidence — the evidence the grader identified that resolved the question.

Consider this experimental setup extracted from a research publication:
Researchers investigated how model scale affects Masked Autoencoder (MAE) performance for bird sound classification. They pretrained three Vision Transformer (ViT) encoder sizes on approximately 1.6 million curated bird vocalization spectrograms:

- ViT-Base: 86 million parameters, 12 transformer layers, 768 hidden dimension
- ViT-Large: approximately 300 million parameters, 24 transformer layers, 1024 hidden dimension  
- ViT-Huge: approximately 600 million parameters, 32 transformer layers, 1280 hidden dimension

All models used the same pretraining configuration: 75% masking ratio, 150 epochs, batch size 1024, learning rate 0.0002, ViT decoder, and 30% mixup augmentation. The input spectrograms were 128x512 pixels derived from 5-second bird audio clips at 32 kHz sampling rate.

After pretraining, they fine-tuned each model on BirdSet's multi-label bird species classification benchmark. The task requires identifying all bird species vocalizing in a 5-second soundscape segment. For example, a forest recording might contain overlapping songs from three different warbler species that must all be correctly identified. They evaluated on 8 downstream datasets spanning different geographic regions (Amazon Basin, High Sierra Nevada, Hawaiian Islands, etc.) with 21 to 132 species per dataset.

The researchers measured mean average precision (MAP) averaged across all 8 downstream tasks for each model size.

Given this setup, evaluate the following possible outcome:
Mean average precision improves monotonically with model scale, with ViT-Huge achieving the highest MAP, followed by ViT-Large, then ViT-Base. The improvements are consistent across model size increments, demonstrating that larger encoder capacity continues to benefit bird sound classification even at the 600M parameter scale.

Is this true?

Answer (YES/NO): NO